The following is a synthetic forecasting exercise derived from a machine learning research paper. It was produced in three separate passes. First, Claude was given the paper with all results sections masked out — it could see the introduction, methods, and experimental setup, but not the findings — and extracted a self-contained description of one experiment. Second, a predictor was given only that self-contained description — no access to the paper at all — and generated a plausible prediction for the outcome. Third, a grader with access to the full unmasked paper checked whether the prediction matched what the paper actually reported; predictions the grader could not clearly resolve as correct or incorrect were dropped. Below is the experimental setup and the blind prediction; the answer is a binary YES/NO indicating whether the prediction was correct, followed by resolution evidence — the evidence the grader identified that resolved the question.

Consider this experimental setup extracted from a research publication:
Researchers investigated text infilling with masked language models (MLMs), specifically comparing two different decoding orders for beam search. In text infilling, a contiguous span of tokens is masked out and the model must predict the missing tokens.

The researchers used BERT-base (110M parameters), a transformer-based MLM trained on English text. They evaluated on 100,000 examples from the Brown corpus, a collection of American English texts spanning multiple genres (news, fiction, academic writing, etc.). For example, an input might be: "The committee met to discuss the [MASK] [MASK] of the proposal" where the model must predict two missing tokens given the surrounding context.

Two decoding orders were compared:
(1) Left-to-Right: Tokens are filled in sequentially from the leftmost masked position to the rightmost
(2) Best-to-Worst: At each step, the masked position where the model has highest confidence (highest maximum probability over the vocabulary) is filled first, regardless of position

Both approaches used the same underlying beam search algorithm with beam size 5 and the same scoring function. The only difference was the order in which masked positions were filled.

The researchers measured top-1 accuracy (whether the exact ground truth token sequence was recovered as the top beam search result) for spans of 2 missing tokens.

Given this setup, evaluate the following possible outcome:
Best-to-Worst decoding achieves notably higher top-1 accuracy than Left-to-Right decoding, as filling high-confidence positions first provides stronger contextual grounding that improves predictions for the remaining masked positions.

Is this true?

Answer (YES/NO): YES